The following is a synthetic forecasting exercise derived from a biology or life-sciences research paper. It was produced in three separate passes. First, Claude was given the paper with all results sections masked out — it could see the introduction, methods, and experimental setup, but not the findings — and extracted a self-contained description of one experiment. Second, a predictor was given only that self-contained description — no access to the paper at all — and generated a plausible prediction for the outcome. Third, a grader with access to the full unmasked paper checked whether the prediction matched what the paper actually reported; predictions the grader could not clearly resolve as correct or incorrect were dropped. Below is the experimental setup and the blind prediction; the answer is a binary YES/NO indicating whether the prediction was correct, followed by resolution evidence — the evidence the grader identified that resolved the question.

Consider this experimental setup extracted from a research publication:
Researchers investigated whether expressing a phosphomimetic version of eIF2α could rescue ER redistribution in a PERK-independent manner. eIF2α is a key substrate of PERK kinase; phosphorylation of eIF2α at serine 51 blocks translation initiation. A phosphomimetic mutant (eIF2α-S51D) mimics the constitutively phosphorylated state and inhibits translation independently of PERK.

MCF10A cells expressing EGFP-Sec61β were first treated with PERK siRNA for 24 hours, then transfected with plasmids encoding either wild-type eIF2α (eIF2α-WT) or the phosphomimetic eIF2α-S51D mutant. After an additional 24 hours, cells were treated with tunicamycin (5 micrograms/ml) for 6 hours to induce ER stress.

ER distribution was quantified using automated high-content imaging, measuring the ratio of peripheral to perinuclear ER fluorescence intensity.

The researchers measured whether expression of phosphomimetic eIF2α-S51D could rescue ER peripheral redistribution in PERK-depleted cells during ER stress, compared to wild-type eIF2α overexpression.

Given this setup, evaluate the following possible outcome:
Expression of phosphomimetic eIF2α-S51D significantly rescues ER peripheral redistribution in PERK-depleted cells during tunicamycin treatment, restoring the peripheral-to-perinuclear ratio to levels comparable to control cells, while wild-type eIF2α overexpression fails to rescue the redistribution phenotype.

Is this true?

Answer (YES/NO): YES